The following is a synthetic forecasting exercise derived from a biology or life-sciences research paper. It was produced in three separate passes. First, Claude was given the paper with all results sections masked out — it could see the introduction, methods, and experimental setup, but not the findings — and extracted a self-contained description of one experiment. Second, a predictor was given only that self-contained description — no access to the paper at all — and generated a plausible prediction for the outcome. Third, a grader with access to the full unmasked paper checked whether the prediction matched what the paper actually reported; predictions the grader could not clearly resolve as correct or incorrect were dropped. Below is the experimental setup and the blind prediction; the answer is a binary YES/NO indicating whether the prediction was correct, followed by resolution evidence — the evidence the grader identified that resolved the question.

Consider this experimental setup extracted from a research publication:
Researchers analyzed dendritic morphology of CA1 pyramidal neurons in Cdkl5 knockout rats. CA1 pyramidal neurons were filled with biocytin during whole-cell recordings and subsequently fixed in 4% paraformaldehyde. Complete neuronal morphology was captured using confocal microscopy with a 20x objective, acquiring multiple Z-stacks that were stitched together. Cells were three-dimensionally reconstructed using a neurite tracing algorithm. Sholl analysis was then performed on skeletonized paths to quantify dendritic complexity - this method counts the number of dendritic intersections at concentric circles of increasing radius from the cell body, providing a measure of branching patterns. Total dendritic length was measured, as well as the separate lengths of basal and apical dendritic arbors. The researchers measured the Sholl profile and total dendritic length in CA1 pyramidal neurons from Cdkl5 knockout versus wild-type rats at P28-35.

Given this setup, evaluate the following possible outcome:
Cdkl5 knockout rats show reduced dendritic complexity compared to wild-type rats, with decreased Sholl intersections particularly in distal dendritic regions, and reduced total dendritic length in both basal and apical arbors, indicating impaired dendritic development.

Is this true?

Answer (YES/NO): NO